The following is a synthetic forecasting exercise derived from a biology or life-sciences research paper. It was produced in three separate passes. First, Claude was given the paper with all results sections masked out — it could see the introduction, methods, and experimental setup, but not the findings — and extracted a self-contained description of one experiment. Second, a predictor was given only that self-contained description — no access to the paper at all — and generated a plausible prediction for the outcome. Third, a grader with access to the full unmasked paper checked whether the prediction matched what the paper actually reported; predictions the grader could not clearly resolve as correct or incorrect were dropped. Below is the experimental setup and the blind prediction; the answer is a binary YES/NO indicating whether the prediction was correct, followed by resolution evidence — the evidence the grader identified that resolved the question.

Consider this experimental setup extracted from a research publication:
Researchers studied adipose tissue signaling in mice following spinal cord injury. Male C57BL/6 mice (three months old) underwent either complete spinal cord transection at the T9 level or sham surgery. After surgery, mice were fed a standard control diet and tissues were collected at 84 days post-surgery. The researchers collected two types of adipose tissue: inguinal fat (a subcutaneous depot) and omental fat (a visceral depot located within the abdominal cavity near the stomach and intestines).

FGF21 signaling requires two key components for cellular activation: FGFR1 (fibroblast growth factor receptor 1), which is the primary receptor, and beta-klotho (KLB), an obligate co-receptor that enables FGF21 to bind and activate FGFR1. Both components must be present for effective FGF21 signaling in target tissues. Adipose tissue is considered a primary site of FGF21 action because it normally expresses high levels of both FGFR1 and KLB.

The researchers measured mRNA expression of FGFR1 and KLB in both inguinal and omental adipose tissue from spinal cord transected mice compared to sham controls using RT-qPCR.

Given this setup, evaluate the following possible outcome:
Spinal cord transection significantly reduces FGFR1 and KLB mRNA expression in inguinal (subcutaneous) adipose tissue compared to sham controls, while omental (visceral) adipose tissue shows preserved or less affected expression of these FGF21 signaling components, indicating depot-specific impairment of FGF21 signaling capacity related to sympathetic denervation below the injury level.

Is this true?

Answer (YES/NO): NO